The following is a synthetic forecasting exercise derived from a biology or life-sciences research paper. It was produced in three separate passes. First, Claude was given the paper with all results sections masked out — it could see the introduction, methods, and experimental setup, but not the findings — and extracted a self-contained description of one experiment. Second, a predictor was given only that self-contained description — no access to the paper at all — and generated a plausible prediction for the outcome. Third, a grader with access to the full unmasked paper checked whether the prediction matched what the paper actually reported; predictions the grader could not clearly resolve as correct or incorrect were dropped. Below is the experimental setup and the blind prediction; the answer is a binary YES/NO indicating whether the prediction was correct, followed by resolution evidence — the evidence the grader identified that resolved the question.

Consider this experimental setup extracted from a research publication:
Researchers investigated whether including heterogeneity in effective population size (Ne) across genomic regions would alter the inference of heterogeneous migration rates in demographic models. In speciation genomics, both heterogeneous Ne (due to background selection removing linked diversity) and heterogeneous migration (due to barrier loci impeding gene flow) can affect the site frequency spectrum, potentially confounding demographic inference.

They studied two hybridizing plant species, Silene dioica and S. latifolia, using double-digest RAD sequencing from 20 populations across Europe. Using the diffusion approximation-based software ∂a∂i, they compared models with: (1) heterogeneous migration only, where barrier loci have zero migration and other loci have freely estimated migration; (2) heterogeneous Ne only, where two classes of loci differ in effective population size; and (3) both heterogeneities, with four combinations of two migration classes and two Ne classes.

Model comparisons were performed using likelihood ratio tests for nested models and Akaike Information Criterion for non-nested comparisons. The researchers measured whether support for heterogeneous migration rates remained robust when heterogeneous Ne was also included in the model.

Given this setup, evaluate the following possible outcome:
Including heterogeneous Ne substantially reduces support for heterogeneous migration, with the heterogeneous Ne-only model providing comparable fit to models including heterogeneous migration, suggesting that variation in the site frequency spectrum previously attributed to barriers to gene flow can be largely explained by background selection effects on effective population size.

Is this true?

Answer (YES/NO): NO